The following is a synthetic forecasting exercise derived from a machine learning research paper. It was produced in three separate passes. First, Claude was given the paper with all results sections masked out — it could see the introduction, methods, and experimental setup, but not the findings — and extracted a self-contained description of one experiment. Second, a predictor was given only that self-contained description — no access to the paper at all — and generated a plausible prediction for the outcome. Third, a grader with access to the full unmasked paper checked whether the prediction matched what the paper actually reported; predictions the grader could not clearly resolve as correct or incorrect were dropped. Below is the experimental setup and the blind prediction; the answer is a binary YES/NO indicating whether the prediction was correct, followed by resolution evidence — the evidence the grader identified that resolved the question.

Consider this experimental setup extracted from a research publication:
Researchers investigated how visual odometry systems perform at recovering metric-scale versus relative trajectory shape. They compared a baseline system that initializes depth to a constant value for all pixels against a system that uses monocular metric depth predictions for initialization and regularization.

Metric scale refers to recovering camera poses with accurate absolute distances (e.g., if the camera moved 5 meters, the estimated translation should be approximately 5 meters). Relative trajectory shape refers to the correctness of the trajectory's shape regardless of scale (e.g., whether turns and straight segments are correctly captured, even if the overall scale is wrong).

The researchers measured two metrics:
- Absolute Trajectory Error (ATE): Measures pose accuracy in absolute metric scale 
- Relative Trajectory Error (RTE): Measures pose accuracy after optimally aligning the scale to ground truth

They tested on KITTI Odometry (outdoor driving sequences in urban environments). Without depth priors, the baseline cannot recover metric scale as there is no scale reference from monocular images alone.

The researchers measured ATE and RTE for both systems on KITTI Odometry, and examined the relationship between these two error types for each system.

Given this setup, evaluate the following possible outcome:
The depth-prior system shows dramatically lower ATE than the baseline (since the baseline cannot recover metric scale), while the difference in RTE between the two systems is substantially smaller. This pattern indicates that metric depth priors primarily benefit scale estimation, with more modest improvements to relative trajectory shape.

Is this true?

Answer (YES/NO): NO